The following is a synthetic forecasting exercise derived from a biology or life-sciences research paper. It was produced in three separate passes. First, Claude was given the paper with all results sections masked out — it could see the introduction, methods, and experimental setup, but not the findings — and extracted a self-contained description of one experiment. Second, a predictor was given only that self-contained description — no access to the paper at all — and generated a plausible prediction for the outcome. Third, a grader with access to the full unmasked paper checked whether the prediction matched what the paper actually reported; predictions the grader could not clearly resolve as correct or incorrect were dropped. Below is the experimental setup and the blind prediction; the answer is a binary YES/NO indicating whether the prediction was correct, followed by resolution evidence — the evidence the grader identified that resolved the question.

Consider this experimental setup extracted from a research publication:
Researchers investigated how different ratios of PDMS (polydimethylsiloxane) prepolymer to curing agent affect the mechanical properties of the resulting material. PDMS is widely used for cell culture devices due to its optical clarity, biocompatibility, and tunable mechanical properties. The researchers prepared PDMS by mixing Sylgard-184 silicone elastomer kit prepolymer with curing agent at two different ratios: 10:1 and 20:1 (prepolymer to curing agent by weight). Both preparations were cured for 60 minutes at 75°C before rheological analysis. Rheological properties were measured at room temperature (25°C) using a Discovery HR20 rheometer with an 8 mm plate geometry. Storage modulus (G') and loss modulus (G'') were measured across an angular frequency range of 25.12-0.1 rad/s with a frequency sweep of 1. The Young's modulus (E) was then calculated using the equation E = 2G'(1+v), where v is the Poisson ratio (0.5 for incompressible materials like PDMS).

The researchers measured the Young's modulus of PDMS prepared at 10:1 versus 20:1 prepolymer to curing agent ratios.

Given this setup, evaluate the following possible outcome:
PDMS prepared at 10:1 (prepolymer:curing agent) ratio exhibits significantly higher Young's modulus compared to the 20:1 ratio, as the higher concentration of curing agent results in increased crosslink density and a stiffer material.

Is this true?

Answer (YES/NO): YES